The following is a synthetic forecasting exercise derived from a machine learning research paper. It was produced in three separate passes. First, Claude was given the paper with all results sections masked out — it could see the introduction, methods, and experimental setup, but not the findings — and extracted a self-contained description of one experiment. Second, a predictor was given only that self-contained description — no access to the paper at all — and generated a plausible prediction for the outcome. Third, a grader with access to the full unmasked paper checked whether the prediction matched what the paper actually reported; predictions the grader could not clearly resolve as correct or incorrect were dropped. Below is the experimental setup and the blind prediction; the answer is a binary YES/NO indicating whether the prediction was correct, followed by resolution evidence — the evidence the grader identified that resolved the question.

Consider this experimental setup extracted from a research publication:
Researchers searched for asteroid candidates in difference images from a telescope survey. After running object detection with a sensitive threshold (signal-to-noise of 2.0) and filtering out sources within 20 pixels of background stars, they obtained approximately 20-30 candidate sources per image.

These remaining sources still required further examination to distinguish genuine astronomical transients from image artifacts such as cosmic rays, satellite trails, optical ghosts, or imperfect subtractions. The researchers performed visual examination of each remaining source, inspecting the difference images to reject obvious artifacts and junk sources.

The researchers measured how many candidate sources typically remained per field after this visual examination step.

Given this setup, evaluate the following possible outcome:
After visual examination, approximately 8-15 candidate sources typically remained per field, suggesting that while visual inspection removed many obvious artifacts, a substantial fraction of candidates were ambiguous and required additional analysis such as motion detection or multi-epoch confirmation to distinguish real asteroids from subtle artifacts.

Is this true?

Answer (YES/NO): NO